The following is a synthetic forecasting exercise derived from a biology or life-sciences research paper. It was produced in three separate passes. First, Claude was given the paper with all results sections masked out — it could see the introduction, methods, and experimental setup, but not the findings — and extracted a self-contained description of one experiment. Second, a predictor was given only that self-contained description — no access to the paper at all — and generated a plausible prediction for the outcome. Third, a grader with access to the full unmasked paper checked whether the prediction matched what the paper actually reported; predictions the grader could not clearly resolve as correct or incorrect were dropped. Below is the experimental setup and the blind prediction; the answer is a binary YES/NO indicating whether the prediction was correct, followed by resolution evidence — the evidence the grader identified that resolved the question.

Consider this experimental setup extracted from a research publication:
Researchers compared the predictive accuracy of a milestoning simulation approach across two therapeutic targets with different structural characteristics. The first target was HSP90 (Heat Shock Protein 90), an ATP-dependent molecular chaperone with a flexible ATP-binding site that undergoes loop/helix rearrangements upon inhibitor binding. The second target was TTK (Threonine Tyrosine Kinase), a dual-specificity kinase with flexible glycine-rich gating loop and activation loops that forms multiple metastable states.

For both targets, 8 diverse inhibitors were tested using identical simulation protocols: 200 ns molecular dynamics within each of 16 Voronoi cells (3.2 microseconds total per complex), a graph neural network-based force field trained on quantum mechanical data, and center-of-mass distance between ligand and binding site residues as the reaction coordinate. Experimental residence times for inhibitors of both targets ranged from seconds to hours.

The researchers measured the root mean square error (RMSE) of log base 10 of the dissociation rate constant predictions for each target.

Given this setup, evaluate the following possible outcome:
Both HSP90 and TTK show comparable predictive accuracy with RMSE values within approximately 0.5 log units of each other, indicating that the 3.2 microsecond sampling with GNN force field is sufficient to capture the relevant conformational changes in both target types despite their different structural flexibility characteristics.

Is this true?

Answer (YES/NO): NO